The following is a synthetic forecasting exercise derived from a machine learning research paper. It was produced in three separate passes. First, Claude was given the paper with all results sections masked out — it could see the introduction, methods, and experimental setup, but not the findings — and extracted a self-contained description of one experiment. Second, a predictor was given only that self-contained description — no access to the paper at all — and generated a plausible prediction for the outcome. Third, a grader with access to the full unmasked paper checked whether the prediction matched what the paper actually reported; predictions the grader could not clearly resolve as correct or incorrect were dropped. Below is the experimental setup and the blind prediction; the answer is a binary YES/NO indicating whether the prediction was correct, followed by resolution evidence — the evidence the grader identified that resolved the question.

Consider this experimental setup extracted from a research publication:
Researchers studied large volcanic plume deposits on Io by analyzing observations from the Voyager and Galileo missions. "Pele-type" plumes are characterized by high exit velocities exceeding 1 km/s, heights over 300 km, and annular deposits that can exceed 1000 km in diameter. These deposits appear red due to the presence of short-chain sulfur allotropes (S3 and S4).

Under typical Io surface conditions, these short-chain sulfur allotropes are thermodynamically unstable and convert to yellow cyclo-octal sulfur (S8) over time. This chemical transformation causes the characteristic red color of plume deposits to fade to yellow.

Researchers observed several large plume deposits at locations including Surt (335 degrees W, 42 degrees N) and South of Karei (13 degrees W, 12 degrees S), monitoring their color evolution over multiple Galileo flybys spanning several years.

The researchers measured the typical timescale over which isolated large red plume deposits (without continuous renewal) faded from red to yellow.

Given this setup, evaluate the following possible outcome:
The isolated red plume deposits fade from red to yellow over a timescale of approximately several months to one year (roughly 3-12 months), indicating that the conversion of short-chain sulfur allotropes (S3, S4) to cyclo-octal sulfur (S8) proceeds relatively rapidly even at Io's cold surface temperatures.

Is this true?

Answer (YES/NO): YES